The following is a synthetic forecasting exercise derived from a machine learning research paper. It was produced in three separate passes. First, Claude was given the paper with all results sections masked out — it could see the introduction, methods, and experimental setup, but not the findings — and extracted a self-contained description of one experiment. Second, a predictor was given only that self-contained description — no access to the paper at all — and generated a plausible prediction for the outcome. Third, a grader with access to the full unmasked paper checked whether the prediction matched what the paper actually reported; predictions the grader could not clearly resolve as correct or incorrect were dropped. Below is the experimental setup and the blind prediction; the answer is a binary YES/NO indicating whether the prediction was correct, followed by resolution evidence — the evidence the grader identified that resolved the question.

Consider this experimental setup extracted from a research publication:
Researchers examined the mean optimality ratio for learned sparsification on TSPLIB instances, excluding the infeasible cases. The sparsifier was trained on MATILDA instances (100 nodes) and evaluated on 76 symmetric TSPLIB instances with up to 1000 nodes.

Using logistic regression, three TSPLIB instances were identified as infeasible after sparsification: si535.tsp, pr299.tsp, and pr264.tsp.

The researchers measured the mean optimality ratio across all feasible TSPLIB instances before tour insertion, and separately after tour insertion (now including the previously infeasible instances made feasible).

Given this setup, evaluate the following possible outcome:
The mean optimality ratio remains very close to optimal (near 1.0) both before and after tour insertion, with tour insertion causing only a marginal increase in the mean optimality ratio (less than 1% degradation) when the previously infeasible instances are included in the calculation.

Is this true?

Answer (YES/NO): NO